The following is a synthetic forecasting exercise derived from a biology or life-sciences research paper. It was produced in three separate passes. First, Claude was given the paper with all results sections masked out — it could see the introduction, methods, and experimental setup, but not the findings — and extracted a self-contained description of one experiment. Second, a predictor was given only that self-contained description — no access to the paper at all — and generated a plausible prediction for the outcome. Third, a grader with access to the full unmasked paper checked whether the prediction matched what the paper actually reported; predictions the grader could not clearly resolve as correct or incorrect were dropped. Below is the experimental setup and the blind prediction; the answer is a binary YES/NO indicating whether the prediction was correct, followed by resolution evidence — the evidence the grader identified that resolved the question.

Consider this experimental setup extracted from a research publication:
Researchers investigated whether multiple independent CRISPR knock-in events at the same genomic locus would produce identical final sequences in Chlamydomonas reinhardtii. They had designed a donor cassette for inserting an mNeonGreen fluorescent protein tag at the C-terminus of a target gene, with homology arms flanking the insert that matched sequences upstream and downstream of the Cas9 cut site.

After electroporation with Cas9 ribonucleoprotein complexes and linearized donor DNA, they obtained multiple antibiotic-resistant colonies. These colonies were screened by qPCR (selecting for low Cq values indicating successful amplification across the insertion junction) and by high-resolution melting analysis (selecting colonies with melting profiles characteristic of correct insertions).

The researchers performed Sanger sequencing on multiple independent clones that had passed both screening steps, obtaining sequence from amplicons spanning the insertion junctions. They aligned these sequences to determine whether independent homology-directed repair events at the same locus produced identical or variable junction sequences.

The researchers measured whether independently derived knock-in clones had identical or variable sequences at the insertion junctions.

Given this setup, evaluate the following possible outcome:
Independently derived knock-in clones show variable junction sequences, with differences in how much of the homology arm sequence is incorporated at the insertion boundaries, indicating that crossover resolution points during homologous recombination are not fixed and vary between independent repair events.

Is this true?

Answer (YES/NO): NO